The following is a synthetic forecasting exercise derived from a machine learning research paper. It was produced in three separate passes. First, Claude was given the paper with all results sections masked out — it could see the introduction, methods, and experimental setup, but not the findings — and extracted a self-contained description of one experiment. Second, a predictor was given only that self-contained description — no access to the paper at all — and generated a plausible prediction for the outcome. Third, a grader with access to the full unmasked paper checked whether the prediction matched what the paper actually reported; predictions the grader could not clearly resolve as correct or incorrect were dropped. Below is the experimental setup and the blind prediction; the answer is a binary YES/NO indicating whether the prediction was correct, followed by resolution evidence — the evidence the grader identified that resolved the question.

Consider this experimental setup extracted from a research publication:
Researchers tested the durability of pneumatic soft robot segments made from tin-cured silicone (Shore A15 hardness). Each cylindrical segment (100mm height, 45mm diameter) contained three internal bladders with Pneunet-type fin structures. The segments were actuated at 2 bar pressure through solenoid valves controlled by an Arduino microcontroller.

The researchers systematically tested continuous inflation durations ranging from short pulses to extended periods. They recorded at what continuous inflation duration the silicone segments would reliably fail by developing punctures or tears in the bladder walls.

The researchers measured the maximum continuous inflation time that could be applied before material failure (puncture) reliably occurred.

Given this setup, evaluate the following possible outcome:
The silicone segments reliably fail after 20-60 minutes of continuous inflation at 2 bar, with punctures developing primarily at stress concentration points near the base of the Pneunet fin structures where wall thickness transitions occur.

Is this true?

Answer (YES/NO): NO